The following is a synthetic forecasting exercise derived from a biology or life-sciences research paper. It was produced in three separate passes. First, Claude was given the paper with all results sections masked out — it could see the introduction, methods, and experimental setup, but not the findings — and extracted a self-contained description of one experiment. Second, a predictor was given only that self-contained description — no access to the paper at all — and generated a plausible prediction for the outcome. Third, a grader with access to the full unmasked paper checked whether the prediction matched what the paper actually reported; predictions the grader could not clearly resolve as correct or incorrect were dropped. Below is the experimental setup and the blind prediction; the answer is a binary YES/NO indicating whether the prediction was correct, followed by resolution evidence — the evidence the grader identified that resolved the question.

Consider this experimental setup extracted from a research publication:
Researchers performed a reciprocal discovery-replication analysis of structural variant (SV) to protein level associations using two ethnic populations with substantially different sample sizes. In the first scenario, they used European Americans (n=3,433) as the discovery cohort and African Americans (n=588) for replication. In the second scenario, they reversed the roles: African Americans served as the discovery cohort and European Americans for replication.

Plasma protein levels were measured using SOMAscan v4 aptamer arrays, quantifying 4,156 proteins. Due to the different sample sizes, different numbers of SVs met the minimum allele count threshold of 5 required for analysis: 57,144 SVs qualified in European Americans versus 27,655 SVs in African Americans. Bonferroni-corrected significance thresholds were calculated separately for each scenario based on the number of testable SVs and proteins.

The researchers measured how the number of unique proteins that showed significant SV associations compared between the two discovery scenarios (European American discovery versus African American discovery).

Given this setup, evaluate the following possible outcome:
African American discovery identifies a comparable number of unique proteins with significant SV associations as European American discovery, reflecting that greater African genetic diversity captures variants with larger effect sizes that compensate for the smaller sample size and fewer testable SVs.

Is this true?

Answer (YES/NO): NO